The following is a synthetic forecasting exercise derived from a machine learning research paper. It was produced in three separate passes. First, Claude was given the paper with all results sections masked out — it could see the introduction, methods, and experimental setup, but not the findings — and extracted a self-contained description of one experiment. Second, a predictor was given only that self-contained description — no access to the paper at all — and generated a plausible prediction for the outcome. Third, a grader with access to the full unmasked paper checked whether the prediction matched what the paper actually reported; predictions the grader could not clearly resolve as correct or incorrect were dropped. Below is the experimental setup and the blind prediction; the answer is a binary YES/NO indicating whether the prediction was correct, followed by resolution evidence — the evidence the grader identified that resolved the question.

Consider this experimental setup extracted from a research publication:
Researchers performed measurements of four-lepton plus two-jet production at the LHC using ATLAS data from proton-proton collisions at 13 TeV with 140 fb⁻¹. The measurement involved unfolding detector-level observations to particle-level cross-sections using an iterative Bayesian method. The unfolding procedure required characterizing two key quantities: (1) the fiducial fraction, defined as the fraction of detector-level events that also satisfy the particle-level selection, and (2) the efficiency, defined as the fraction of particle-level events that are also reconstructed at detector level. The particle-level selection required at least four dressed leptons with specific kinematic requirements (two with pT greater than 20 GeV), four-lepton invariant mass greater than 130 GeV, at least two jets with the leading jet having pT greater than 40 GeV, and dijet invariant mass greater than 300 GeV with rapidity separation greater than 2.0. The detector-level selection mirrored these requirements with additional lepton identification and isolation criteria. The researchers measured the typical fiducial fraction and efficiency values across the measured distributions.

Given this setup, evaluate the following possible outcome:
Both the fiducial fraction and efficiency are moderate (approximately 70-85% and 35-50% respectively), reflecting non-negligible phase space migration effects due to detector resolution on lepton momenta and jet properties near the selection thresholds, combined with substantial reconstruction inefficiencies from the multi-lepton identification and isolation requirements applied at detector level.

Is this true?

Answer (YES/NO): NO